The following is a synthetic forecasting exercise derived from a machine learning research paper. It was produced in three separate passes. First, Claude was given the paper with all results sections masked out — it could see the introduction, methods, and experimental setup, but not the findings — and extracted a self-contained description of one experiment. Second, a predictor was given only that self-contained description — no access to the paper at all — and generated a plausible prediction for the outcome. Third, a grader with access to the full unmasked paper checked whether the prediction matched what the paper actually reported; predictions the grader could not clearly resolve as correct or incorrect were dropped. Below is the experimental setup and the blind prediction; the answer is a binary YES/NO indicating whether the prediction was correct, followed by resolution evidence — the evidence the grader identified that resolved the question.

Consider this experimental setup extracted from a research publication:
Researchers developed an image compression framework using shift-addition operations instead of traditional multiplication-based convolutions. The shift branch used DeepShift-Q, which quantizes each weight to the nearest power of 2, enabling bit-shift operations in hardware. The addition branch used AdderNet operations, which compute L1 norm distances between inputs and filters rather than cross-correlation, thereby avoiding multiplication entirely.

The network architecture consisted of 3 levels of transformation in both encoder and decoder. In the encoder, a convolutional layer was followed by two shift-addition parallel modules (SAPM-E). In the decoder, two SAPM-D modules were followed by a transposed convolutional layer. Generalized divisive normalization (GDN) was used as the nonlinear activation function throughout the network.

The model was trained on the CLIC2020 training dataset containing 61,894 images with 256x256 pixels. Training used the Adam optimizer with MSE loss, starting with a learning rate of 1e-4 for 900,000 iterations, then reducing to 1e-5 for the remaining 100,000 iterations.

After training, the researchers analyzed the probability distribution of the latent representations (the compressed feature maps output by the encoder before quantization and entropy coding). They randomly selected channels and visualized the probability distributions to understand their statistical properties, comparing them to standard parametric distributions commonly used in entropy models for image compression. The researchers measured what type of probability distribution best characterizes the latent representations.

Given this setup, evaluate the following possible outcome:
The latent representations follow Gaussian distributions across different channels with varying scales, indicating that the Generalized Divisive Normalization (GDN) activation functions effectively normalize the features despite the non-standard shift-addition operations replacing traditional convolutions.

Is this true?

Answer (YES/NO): NO